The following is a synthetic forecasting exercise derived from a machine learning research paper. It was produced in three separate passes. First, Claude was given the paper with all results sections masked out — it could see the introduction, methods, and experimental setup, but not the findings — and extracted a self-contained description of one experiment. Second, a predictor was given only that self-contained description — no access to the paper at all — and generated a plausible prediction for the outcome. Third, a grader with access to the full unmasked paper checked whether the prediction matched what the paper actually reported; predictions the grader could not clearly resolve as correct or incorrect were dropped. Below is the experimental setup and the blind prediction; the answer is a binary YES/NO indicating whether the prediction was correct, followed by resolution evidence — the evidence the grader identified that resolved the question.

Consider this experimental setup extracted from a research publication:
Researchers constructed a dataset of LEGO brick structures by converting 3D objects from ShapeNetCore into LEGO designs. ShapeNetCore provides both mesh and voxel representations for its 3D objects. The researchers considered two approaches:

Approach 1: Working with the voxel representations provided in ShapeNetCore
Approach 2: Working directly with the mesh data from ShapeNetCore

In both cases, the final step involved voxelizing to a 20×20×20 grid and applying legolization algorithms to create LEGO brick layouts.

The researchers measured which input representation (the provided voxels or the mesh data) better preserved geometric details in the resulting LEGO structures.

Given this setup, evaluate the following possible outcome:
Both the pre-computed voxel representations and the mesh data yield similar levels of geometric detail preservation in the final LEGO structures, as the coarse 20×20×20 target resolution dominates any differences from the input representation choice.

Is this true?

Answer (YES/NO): NO